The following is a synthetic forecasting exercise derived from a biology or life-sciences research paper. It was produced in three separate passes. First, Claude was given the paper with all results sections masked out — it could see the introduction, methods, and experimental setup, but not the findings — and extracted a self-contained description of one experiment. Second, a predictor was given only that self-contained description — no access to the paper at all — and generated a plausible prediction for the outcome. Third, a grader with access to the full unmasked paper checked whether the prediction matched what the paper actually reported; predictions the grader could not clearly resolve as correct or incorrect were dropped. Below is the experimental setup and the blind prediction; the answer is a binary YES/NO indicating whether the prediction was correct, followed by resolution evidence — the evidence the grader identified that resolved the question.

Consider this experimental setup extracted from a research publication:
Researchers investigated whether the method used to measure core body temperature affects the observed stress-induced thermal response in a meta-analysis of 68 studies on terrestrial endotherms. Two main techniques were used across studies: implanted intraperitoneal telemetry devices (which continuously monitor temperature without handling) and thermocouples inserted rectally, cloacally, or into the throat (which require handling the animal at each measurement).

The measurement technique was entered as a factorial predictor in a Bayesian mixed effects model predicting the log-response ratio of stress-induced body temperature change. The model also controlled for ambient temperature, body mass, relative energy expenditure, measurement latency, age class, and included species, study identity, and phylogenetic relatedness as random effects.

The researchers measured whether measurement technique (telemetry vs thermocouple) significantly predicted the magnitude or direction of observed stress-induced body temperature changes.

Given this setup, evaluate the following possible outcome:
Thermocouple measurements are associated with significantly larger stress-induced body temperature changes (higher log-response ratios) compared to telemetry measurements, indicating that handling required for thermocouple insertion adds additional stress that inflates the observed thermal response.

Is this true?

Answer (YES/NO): NO